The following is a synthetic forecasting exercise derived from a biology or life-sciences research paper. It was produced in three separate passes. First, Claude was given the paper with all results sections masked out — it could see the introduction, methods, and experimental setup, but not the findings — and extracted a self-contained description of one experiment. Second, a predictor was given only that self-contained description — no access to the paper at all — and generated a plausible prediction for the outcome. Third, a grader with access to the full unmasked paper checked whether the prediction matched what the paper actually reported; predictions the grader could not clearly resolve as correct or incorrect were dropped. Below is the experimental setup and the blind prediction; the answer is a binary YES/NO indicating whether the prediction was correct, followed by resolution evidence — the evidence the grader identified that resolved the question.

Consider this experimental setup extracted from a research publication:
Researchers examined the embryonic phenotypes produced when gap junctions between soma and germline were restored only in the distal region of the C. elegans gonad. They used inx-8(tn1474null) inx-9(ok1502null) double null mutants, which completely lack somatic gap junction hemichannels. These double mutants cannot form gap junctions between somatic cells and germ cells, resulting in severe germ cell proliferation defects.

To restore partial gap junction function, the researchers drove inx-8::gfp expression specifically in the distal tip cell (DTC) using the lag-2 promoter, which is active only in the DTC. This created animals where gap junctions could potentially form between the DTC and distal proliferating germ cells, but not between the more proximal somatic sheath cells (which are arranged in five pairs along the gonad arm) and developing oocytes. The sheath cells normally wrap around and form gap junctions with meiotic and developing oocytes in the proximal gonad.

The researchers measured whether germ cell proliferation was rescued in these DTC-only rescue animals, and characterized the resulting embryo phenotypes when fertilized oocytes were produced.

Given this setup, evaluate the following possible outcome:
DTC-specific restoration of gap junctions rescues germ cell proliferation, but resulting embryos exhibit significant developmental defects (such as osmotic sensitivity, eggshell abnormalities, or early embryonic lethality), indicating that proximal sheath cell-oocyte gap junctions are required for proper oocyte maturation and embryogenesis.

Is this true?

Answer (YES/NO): YES